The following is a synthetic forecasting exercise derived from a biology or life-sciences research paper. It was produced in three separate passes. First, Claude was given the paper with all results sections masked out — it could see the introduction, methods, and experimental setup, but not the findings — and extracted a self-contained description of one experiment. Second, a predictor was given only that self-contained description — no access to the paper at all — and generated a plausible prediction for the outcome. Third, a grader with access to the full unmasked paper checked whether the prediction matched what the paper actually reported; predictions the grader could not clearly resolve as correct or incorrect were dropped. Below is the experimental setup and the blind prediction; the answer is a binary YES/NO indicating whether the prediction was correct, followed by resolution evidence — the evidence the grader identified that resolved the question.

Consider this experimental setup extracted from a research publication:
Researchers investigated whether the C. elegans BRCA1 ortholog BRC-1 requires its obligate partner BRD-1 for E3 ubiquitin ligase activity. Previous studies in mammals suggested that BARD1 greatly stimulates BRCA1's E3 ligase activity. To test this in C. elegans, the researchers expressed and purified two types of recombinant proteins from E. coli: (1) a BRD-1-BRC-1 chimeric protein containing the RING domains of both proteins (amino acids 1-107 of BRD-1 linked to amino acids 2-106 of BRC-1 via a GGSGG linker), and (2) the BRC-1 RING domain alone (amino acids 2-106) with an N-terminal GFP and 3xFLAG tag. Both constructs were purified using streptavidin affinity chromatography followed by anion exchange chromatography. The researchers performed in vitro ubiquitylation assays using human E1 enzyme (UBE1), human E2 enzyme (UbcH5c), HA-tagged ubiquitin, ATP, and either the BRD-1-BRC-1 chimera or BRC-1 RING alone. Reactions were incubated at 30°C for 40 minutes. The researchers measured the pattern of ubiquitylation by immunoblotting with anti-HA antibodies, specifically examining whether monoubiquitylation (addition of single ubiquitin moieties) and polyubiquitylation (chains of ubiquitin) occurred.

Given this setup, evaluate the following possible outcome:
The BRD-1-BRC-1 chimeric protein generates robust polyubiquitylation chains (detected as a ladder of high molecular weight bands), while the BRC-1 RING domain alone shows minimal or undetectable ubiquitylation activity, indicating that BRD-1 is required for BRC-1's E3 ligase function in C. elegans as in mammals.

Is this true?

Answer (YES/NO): NO